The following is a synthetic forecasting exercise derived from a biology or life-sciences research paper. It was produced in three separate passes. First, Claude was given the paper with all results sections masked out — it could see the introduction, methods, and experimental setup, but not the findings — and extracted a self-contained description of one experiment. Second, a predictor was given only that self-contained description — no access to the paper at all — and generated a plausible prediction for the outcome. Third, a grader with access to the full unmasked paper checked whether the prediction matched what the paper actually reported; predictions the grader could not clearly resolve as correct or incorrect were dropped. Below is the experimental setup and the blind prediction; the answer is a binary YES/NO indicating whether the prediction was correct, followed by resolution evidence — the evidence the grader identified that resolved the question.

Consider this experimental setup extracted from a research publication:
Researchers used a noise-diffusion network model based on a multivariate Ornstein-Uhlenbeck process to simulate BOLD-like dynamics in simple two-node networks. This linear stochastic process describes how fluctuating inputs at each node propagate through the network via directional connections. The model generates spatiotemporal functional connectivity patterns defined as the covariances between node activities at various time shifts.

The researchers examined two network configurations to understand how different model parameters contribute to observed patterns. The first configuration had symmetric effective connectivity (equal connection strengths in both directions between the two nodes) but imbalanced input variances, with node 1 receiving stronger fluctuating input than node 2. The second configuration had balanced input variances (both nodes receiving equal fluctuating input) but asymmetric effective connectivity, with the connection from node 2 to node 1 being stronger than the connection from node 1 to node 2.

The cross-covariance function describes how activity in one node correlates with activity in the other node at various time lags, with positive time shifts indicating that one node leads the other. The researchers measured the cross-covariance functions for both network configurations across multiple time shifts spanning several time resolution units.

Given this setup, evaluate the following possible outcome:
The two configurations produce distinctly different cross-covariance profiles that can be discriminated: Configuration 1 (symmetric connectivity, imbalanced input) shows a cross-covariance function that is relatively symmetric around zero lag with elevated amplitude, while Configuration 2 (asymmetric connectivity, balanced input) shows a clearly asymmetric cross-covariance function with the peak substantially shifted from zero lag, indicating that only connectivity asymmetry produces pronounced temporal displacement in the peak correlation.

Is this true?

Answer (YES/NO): NO